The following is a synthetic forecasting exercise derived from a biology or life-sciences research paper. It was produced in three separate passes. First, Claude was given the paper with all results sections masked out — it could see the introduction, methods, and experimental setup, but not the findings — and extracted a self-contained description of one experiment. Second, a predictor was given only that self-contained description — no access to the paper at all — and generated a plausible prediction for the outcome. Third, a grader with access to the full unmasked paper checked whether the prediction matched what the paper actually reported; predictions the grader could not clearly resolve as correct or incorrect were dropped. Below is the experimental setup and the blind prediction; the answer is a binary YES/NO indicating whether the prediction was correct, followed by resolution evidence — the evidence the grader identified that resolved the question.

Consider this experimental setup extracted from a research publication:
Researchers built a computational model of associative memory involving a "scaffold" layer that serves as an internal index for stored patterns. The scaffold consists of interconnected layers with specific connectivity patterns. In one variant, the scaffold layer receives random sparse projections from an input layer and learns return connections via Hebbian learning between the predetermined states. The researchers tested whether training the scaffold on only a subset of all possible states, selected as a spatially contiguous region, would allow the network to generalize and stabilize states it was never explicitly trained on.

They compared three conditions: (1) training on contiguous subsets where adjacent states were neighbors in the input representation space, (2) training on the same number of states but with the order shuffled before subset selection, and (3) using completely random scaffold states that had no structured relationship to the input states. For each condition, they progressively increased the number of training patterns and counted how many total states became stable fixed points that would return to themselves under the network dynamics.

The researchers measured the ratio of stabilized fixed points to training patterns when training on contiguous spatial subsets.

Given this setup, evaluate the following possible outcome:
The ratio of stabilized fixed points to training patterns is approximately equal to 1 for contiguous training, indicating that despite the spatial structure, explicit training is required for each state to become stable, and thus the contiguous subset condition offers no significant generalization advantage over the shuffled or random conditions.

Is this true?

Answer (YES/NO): NO